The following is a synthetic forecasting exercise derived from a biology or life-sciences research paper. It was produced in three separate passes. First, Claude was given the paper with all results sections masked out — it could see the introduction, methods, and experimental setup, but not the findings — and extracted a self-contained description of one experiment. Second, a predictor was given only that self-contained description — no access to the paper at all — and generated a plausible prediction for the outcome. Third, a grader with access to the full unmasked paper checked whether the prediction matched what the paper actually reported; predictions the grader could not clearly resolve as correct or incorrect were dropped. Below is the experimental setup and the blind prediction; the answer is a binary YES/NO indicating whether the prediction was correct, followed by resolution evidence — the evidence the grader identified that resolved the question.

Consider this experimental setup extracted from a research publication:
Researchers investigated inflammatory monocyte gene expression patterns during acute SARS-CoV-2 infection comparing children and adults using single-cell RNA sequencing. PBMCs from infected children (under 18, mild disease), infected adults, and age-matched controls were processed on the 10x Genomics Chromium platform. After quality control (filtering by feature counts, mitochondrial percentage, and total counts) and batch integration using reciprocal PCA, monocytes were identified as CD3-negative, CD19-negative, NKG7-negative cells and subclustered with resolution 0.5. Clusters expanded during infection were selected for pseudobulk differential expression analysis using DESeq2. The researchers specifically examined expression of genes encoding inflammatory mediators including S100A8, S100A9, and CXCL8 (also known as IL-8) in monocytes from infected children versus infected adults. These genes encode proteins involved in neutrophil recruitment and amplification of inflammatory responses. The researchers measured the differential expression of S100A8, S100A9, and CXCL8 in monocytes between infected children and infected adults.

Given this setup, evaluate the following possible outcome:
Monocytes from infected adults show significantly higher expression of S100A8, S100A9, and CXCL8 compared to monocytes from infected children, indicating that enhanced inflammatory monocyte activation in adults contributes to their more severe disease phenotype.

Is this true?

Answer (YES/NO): YES